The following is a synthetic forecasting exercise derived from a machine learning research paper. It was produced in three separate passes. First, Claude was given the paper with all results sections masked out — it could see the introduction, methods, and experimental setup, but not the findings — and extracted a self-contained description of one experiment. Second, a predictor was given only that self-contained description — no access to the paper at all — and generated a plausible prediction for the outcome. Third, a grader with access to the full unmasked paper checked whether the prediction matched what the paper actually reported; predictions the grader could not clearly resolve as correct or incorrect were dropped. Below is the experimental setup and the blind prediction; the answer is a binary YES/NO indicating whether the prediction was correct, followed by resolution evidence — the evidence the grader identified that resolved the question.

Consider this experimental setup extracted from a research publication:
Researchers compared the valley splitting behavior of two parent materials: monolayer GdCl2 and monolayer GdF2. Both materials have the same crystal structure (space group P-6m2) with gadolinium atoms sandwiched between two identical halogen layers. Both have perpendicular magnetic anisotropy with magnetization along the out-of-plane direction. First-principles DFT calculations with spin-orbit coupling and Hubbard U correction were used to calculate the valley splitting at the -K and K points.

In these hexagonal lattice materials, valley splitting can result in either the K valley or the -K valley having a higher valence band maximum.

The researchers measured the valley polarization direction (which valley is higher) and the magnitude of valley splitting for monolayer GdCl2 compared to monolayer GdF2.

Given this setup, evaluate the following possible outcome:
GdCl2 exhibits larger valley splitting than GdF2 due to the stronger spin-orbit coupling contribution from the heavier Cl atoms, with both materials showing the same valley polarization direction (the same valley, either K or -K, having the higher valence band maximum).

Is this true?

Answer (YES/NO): NO